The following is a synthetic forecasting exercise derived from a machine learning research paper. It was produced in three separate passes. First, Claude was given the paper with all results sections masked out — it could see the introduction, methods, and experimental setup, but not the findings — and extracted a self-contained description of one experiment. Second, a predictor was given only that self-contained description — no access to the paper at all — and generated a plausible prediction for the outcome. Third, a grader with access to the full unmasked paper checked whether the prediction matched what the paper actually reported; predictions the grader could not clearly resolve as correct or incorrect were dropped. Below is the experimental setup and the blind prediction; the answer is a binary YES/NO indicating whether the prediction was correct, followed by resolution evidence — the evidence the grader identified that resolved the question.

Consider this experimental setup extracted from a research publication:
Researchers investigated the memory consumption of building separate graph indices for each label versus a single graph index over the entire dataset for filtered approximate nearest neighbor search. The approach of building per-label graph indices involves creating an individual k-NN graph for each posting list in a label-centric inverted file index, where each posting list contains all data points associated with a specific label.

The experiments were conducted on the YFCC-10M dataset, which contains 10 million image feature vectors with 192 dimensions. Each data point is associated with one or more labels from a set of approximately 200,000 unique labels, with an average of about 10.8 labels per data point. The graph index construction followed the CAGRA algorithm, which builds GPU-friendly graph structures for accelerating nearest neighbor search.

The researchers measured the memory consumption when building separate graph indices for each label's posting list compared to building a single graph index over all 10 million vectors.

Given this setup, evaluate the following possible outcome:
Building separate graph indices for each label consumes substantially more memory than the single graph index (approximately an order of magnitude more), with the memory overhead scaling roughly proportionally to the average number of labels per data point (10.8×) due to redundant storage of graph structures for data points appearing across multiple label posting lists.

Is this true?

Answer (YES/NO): NO